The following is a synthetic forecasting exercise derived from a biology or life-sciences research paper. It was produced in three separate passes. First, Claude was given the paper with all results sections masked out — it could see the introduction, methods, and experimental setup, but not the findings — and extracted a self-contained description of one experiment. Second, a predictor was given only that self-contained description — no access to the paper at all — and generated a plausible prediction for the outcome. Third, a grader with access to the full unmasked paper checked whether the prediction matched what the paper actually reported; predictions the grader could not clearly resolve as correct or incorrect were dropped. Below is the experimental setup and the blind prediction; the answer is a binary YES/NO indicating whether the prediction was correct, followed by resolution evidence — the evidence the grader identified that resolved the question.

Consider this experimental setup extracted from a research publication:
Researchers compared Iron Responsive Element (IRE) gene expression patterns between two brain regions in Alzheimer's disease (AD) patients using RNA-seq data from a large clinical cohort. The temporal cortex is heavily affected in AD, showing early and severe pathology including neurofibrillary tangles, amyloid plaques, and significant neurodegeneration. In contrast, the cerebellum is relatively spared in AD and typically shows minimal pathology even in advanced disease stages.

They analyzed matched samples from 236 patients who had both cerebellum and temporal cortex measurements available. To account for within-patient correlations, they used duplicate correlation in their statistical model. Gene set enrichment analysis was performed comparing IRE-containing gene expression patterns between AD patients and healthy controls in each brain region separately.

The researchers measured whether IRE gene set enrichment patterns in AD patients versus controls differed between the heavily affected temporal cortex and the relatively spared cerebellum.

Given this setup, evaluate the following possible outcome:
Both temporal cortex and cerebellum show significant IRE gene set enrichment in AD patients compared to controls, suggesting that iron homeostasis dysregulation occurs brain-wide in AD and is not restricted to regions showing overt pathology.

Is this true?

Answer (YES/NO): YES